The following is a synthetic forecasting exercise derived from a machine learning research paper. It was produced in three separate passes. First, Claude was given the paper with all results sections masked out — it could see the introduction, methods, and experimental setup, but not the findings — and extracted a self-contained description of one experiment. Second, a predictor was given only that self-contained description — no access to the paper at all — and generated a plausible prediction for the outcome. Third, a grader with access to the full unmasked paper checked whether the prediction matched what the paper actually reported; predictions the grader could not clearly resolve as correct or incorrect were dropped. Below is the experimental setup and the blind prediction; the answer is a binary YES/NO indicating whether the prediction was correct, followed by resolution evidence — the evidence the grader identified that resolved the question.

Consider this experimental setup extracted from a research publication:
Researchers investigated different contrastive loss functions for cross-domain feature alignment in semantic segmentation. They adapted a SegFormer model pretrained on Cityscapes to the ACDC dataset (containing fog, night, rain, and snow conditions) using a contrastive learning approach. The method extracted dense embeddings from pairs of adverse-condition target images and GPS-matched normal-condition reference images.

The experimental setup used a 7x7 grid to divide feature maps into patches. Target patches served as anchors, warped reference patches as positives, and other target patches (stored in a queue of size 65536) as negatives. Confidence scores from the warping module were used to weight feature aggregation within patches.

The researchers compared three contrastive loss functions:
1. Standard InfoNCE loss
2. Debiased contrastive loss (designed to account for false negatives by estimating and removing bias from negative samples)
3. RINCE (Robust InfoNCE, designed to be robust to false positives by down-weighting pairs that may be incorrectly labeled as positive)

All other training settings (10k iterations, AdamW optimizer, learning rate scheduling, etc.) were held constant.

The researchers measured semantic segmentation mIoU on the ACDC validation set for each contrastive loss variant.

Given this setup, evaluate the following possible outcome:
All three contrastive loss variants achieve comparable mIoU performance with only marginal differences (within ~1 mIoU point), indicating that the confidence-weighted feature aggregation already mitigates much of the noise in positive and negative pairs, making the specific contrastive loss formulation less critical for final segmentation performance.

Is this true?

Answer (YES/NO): YES